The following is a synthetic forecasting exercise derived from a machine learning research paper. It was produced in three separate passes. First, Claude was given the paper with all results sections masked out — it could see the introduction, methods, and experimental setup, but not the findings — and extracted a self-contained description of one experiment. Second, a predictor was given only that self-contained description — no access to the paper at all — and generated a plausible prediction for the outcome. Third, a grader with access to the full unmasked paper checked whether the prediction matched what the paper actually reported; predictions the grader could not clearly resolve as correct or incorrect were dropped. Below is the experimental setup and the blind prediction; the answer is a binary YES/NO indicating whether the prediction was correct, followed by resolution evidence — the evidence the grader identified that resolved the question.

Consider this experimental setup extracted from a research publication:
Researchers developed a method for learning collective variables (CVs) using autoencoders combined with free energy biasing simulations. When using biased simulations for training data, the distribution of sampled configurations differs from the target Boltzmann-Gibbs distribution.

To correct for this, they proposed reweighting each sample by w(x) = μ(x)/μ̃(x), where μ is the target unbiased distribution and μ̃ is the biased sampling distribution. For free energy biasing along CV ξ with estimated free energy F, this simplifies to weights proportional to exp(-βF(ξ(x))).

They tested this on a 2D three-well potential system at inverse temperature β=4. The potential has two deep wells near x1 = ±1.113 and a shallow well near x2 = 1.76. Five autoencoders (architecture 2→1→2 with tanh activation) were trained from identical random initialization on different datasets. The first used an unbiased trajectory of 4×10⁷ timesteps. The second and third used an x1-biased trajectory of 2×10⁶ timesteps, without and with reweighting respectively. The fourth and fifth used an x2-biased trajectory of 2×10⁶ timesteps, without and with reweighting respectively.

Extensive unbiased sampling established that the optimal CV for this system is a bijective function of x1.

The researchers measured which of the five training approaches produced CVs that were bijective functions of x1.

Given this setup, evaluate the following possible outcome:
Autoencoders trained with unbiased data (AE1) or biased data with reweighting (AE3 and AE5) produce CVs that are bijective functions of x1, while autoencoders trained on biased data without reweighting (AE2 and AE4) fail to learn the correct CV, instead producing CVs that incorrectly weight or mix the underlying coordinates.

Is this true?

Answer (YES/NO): YES